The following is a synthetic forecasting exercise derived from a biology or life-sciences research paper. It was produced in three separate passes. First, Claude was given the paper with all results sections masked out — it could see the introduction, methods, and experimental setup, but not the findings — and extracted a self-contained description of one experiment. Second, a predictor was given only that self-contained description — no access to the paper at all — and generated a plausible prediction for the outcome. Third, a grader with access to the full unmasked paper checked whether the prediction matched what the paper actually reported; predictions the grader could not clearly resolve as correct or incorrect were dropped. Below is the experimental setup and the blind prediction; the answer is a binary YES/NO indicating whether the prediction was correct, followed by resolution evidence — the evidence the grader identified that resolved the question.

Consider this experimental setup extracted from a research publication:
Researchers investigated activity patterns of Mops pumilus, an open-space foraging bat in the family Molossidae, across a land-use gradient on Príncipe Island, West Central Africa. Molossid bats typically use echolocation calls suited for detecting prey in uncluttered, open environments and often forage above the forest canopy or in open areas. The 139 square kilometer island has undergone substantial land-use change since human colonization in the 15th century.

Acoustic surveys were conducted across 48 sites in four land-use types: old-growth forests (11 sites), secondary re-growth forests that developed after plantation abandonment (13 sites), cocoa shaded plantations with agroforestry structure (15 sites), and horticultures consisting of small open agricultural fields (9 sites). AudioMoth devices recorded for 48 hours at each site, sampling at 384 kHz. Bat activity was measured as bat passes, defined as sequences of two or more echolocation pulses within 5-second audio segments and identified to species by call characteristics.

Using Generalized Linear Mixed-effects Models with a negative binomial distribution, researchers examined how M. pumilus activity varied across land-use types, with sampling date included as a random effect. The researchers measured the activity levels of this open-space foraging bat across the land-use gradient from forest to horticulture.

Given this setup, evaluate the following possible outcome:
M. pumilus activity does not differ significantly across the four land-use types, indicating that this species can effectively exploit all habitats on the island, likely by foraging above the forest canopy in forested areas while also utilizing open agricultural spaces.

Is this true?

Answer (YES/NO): NO